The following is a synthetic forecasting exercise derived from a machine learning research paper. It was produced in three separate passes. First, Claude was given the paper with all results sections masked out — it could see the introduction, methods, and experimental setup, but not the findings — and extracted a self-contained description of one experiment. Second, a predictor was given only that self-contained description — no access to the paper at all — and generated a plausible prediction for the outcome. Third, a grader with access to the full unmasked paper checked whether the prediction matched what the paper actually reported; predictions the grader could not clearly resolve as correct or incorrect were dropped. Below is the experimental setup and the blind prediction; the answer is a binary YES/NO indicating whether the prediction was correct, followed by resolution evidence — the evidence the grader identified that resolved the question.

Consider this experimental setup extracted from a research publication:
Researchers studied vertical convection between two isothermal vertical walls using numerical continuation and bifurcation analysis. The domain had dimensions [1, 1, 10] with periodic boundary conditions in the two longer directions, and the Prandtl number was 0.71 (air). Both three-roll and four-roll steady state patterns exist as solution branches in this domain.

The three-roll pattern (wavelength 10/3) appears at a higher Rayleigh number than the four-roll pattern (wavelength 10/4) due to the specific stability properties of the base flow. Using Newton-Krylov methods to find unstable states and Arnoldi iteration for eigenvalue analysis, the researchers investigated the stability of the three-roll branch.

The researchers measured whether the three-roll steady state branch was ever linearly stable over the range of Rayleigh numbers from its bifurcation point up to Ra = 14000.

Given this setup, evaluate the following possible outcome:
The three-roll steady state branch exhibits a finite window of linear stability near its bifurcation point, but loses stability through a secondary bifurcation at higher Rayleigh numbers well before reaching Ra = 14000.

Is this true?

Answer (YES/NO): NO